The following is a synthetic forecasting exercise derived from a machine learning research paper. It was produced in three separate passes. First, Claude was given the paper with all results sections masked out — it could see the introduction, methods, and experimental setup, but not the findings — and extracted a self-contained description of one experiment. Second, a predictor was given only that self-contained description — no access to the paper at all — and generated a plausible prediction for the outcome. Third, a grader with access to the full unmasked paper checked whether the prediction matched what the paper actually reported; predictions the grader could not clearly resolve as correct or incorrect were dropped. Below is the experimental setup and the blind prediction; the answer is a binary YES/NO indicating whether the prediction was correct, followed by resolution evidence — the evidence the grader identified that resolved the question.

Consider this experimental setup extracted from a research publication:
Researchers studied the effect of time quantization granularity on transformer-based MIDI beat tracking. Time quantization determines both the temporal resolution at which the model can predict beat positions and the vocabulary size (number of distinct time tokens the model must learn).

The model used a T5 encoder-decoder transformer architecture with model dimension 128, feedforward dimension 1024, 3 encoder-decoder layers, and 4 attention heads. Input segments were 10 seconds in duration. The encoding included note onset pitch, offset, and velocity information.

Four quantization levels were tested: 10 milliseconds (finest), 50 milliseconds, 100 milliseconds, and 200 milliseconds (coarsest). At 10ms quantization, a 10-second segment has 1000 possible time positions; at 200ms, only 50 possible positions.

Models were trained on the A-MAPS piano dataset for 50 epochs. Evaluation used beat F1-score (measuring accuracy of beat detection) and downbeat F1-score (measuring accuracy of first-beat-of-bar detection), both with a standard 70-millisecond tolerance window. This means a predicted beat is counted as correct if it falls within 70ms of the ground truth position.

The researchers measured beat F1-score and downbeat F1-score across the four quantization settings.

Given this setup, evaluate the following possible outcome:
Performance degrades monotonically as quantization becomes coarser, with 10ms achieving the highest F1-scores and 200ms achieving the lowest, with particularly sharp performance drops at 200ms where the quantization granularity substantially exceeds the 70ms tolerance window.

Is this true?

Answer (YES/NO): NO